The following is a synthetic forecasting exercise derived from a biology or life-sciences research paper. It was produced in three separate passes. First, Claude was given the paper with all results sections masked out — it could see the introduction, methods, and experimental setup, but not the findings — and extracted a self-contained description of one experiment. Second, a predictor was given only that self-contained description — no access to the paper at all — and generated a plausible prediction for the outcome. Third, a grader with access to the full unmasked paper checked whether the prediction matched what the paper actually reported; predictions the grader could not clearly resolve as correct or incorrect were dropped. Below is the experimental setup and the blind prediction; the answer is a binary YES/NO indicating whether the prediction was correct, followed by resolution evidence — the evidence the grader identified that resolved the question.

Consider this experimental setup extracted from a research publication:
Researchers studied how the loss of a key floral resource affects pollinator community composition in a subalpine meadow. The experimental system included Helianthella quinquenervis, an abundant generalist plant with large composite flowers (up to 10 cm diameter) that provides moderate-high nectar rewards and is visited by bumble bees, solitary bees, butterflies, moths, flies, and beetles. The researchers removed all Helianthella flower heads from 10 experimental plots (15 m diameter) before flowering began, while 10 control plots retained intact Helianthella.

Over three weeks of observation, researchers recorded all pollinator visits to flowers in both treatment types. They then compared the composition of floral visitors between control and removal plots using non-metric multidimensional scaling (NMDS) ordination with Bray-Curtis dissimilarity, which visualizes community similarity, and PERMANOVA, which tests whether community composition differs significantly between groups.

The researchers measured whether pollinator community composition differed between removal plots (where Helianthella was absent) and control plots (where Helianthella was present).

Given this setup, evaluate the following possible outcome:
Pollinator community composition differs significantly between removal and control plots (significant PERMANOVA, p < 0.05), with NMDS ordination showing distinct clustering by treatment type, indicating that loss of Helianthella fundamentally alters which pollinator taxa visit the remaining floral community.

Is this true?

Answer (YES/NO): NO